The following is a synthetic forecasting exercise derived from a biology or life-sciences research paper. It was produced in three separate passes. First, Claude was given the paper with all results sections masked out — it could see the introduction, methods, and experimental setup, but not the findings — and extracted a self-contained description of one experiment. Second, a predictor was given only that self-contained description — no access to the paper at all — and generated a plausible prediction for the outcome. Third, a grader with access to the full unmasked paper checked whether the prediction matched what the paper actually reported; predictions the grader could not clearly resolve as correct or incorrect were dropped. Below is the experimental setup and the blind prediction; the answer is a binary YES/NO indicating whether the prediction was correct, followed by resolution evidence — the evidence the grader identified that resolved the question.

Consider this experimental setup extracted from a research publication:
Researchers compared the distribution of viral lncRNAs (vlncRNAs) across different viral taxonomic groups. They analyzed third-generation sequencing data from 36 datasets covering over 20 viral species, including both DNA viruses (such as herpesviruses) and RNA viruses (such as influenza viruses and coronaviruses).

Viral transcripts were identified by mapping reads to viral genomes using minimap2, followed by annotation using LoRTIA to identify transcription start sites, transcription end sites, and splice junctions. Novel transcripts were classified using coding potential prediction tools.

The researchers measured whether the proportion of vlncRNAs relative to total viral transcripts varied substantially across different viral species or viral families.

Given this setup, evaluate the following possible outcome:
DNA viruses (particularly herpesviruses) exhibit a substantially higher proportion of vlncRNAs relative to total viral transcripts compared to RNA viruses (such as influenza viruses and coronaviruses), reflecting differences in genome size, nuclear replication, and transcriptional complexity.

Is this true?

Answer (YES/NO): NO